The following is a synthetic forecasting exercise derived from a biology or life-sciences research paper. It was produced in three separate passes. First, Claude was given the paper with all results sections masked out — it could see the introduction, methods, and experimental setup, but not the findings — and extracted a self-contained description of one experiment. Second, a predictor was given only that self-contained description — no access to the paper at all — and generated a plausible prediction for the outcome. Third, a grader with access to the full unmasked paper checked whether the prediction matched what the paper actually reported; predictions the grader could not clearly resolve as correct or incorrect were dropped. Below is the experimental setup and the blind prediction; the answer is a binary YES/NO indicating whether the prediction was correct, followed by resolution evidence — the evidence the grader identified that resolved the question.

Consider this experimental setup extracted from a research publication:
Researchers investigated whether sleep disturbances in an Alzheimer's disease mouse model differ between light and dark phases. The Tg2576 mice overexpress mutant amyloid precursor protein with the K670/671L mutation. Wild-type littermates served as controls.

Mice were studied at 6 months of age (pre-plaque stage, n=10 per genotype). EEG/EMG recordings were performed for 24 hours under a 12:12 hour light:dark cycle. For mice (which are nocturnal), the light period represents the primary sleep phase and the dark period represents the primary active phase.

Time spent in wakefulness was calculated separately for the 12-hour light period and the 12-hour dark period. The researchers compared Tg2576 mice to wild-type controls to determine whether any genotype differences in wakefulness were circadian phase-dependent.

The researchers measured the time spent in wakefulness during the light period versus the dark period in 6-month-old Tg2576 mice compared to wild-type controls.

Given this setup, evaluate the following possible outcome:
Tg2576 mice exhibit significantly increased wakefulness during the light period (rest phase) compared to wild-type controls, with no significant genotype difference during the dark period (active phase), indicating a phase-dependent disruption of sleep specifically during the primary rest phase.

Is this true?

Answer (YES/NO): NO